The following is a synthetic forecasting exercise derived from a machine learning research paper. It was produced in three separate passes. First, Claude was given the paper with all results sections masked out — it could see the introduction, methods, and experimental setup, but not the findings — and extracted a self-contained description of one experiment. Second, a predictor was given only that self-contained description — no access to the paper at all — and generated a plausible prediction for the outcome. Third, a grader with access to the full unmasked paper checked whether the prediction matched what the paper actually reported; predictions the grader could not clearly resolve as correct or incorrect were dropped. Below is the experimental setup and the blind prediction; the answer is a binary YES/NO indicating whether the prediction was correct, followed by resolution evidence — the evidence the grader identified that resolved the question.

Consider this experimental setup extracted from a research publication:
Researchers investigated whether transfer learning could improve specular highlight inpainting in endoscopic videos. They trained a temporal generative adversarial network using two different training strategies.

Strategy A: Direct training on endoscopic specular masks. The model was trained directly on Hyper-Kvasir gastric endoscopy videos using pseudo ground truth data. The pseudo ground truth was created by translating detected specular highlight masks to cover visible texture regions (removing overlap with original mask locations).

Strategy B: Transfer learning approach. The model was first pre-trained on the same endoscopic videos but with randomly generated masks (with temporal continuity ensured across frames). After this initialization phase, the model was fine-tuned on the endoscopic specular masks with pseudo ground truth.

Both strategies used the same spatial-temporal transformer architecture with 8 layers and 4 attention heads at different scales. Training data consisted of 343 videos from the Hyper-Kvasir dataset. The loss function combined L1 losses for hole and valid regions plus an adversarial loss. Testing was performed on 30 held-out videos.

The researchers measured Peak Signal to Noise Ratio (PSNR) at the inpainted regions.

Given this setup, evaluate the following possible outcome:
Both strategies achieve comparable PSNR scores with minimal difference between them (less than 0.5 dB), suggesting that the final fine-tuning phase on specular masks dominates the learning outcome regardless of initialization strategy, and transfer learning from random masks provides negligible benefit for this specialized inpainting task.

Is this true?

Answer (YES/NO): NO